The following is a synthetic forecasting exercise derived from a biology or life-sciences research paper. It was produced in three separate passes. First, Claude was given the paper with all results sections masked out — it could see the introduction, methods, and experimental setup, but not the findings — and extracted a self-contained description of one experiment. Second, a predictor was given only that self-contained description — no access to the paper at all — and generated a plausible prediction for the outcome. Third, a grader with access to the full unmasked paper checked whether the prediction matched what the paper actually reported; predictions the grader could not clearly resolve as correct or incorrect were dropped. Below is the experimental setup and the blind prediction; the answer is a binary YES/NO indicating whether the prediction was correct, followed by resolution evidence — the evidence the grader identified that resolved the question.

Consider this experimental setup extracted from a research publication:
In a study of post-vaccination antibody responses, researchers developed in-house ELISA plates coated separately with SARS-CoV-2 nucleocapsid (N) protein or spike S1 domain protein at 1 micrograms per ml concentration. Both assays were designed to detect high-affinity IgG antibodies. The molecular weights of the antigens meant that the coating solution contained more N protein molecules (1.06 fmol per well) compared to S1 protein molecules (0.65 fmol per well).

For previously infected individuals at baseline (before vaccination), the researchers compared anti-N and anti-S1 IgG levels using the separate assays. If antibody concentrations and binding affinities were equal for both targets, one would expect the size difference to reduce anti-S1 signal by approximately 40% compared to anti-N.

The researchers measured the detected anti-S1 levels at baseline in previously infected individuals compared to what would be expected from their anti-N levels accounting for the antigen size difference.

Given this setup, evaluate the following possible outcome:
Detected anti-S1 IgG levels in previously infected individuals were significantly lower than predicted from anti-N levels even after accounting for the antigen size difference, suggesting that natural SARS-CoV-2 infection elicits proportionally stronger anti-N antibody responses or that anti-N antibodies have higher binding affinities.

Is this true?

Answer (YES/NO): YES